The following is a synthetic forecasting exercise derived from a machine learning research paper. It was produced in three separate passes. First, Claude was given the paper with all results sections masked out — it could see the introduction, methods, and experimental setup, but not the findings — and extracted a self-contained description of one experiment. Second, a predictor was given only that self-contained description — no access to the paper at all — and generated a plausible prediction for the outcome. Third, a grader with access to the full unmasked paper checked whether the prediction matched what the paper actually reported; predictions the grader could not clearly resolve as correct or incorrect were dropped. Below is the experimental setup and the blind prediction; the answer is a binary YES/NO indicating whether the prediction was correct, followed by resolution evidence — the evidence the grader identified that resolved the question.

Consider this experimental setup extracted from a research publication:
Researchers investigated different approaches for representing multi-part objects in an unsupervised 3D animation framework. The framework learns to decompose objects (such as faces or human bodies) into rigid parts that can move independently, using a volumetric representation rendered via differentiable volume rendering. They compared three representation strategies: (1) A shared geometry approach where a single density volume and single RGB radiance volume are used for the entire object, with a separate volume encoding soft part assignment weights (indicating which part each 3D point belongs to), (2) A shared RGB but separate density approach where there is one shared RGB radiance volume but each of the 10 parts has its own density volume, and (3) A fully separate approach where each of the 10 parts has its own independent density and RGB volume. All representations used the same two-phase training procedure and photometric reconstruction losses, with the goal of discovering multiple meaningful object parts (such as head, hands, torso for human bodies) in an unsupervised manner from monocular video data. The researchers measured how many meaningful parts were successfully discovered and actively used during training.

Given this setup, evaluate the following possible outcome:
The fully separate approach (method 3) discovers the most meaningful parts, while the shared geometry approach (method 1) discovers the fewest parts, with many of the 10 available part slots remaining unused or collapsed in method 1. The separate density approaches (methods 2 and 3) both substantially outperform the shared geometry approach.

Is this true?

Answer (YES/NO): NO